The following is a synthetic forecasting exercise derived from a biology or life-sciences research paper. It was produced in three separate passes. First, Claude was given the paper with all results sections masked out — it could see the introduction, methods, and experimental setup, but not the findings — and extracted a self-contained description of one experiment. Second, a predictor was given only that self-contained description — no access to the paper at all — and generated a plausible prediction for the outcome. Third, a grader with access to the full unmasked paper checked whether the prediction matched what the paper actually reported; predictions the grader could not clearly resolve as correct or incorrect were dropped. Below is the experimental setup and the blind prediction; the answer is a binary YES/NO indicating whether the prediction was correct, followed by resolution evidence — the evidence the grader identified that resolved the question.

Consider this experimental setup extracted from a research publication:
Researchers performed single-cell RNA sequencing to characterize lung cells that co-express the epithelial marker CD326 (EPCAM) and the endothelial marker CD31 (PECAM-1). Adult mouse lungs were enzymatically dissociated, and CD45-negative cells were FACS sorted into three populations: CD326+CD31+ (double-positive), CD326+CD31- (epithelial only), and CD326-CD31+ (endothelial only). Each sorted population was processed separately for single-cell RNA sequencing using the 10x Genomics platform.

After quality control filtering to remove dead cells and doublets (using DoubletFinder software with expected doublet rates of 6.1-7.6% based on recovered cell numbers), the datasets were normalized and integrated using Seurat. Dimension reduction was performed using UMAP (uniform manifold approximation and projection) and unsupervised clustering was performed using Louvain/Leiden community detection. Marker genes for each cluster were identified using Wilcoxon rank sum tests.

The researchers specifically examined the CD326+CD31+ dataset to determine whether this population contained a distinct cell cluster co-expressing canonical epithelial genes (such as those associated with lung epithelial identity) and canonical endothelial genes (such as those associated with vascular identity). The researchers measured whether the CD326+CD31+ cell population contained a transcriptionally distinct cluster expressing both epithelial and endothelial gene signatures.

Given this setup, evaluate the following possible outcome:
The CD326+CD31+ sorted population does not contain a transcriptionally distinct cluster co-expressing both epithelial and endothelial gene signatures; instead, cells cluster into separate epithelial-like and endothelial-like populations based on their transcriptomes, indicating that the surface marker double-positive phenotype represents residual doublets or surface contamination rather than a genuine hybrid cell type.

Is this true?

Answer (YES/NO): NO